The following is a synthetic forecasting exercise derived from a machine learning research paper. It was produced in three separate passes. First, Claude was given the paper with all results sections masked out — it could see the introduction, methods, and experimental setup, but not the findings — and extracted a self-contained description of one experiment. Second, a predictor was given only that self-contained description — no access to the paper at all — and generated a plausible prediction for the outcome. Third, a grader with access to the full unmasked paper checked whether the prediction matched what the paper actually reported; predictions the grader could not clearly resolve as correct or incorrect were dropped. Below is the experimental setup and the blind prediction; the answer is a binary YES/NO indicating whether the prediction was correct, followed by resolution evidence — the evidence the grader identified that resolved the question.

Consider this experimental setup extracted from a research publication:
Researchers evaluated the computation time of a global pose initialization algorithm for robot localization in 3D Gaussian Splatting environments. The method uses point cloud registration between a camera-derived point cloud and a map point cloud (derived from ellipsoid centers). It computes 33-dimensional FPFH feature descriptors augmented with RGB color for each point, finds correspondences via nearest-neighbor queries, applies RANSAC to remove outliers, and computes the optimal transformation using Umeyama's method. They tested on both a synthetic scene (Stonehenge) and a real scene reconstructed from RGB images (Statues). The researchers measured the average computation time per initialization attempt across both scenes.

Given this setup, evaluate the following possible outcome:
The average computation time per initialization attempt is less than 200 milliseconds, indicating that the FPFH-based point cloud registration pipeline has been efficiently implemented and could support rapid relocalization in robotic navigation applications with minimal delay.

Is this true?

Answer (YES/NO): YES